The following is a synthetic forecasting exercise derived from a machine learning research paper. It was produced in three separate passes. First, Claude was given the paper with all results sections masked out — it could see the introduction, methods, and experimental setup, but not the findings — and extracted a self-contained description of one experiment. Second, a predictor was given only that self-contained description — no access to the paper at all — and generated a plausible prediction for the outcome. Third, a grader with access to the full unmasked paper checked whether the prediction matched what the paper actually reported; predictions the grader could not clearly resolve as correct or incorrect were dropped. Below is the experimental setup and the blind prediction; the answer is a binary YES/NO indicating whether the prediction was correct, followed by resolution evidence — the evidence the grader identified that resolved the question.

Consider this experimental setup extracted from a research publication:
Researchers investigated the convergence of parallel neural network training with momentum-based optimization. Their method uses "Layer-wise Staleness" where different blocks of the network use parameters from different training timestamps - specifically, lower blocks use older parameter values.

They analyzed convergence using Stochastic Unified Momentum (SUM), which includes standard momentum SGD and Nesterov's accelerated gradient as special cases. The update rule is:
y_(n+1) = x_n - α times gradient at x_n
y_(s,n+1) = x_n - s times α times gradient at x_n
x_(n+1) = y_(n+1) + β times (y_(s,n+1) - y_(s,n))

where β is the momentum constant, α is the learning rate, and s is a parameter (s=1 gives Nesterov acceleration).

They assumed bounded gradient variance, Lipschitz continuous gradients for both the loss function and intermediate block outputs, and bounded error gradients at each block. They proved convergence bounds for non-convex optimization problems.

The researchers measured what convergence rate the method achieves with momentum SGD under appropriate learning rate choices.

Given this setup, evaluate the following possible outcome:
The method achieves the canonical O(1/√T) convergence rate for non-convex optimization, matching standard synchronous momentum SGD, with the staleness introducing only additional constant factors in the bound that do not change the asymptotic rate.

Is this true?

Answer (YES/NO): YES